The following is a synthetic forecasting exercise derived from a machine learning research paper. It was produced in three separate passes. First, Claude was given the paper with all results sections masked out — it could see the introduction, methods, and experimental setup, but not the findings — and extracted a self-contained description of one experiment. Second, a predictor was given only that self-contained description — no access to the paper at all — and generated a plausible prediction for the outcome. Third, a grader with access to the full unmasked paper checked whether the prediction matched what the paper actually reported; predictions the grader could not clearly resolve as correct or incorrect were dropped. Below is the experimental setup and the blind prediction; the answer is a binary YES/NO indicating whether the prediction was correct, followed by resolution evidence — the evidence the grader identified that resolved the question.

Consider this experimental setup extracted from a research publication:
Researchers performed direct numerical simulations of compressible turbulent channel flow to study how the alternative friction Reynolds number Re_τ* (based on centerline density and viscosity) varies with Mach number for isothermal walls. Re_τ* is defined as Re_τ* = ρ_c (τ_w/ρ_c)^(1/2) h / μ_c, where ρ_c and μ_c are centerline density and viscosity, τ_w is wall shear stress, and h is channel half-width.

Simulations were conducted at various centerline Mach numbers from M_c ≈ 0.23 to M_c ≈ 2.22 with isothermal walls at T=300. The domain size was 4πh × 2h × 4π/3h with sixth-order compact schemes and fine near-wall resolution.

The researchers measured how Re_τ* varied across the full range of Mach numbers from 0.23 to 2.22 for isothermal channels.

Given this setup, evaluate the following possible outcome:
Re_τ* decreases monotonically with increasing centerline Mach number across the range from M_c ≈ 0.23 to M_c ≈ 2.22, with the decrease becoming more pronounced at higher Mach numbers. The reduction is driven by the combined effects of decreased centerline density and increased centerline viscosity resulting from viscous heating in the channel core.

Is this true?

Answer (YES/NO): NO